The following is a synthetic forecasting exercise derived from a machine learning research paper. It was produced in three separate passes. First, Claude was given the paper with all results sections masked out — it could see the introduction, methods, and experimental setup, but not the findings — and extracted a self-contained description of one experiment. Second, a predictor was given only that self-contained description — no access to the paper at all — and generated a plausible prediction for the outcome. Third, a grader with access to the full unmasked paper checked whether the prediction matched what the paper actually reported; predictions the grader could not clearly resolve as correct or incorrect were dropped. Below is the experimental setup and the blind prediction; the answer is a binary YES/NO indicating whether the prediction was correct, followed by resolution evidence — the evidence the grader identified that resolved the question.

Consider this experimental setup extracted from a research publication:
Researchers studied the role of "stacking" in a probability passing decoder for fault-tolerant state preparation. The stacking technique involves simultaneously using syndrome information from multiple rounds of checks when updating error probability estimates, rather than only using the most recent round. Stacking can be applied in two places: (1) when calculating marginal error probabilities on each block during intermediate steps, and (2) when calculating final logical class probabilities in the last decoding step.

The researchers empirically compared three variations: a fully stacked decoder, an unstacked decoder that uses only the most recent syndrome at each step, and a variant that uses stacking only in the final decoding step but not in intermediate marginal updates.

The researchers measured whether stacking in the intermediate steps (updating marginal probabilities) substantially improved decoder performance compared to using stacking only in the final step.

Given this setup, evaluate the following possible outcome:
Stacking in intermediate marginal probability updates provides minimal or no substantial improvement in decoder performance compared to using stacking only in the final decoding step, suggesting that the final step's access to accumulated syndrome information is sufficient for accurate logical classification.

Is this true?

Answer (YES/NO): YES